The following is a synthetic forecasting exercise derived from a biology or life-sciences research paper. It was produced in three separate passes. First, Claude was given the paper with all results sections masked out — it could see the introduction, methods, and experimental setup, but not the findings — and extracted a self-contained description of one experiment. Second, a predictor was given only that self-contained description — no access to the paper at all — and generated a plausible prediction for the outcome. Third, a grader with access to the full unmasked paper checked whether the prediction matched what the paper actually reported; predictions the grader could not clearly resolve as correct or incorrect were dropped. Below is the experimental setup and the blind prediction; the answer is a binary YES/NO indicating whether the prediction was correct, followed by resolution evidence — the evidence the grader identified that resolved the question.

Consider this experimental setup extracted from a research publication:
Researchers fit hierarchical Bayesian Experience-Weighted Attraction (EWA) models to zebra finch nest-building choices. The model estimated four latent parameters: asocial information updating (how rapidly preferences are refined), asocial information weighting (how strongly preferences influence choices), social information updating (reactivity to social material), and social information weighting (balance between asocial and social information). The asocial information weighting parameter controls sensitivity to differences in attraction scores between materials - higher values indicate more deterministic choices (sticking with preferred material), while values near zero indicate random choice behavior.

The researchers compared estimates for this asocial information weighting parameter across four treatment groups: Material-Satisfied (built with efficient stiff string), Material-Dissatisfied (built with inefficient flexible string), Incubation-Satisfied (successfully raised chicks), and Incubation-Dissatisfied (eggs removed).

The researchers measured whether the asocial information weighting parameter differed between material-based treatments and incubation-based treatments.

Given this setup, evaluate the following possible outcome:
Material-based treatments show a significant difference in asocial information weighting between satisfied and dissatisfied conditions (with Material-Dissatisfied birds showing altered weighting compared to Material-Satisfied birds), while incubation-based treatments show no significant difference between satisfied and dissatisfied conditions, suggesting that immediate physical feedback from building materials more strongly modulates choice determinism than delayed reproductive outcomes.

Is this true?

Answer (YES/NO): NO